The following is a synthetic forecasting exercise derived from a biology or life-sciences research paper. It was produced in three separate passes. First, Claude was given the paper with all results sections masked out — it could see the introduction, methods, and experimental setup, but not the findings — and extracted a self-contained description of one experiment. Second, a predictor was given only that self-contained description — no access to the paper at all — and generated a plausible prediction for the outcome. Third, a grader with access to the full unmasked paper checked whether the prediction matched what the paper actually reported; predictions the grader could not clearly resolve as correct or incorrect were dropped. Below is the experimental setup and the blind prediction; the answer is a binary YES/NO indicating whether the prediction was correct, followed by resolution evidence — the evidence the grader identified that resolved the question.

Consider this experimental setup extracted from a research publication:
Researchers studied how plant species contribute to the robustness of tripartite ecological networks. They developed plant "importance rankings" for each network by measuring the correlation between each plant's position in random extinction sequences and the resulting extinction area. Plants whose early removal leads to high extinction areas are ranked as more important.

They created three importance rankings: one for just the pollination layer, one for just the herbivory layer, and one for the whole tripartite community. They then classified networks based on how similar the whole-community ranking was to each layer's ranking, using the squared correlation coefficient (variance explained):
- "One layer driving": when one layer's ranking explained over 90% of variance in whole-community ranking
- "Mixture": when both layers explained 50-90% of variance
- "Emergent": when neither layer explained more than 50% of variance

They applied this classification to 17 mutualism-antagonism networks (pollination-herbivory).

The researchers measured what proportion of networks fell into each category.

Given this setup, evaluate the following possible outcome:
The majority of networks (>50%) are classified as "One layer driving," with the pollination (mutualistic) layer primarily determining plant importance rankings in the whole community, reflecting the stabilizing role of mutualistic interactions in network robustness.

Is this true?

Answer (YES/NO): NO